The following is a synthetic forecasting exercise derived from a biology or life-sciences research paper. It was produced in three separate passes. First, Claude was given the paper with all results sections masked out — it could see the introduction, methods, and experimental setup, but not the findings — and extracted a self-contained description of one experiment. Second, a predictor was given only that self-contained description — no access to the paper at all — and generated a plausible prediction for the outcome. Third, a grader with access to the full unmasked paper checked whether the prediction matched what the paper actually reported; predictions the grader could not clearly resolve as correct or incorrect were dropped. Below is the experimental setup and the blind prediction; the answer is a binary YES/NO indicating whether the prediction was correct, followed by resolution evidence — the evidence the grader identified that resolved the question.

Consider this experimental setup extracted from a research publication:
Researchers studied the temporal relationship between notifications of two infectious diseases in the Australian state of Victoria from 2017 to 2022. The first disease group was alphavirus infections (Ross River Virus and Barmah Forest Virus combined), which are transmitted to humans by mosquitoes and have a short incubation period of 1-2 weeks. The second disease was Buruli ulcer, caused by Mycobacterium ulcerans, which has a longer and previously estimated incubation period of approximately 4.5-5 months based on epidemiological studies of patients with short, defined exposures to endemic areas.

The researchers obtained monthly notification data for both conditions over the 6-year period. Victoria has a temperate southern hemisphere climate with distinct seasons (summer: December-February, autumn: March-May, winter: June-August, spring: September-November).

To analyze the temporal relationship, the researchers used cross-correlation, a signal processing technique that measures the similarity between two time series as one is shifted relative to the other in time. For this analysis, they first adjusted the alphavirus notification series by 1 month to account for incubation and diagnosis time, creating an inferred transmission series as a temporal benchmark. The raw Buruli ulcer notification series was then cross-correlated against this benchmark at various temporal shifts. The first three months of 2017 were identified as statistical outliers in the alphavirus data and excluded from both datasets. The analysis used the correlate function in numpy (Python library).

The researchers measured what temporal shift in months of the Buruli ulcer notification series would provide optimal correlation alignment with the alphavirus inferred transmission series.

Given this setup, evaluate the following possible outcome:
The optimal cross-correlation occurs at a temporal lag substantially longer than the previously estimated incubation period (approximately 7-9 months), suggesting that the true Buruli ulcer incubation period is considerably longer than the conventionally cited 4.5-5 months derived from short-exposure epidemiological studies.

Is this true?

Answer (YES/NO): NO